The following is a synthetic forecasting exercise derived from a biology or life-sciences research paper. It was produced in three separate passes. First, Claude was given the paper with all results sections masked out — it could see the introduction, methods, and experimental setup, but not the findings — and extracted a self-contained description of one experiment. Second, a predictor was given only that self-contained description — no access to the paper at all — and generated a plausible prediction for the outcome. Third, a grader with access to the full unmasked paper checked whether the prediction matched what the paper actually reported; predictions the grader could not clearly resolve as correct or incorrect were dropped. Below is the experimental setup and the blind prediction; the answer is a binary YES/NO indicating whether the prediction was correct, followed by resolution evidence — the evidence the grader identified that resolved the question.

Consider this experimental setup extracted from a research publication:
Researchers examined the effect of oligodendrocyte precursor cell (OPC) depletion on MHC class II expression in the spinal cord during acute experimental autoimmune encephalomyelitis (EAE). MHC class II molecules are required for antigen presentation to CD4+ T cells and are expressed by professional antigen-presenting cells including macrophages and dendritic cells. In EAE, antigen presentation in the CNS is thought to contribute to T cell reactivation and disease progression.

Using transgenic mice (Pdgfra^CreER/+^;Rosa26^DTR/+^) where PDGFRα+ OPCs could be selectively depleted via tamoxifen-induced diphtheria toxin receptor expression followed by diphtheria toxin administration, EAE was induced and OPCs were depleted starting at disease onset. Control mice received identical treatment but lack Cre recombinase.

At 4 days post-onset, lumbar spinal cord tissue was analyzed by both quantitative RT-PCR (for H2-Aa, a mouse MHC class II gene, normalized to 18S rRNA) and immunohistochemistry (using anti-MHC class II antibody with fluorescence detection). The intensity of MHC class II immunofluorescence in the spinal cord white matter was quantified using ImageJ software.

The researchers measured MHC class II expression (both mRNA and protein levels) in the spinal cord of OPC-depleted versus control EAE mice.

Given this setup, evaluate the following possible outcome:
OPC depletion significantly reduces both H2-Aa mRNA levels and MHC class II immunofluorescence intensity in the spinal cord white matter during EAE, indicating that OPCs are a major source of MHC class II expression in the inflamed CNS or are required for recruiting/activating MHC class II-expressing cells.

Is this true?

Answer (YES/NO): YES